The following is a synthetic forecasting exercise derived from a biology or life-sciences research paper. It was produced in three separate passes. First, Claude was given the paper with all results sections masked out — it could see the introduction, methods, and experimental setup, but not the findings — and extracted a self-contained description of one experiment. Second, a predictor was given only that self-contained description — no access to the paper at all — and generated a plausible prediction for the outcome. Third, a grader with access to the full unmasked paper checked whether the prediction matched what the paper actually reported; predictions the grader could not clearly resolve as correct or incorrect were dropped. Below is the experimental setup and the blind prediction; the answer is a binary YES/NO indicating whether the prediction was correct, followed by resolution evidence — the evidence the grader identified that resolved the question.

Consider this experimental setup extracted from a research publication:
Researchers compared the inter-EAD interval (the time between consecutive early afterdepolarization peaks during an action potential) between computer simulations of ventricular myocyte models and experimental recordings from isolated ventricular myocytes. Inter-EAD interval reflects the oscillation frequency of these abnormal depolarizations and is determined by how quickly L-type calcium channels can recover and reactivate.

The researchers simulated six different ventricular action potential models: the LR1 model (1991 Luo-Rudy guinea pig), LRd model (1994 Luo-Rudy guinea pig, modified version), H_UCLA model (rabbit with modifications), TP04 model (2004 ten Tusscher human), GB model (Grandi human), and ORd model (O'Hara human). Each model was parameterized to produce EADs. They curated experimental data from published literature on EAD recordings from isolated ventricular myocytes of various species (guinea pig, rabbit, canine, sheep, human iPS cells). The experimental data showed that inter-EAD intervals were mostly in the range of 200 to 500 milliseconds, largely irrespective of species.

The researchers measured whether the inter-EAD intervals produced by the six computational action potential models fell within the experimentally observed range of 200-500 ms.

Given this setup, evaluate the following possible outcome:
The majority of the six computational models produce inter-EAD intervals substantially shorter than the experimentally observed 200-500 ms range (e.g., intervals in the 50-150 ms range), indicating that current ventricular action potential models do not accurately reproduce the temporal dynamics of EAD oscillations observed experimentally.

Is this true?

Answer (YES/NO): NO